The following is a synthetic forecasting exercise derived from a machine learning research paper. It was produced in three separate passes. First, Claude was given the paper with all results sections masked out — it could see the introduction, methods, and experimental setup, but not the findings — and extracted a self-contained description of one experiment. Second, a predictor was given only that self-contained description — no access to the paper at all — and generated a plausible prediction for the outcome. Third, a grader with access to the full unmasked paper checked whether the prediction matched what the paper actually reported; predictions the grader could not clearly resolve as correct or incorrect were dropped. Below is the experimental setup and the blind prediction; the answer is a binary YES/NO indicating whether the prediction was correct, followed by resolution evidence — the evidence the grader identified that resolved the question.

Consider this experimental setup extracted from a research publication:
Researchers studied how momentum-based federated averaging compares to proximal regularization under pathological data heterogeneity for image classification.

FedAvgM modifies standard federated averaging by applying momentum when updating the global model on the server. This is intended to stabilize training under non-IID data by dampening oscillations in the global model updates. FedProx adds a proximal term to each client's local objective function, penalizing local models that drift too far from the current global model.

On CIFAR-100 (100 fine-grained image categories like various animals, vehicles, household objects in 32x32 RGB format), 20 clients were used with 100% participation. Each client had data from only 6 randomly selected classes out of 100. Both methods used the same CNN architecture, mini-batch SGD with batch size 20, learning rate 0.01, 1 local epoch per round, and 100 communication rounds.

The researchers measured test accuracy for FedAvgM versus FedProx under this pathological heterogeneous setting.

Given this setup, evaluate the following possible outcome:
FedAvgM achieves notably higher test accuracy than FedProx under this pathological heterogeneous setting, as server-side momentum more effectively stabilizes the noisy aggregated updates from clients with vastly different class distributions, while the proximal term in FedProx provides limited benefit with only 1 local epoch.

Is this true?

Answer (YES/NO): YES